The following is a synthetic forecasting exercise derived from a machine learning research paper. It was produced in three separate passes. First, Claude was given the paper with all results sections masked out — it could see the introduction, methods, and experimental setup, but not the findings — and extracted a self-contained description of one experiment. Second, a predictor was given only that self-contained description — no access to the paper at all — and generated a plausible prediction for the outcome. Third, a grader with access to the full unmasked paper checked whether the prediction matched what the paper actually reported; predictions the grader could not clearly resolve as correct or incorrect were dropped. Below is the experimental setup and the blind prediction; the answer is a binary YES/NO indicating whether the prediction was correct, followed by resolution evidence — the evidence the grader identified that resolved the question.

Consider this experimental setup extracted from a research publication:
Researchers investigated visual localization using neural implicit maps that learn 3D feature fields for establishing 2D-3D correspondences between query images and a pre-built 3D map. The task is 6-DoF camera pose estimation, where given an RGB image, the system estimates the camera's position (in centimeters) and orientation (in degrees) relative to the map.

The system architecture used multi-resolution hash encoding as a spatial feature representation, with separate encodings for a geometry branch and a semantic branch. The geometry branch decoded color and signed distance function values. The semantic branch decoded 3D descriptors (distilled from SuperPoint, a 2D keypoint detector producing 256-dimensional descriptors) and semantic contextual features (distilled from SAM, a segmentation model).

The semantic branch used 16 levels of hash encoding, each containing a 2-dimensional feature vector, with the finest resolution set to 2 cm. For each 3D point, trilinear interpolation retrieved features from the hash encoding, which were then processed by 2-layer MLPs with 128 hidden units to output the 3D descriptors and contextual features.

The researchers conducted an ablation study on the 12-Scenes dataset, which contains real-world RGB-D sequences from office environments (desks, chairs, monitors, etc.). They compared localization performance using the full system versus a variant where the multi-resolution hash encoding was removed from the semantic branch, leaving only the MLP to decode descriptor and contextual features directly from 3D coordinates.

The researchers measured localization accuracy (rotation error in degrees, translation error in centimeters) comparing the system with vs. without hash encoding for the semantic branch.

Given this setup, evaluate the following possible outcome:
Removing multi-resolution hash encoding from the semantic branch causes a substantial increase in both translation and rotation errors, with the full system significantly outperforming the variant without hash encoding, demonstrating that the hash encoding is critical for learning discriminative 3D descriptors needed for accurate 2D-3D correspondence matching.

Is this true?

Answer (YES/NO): YES